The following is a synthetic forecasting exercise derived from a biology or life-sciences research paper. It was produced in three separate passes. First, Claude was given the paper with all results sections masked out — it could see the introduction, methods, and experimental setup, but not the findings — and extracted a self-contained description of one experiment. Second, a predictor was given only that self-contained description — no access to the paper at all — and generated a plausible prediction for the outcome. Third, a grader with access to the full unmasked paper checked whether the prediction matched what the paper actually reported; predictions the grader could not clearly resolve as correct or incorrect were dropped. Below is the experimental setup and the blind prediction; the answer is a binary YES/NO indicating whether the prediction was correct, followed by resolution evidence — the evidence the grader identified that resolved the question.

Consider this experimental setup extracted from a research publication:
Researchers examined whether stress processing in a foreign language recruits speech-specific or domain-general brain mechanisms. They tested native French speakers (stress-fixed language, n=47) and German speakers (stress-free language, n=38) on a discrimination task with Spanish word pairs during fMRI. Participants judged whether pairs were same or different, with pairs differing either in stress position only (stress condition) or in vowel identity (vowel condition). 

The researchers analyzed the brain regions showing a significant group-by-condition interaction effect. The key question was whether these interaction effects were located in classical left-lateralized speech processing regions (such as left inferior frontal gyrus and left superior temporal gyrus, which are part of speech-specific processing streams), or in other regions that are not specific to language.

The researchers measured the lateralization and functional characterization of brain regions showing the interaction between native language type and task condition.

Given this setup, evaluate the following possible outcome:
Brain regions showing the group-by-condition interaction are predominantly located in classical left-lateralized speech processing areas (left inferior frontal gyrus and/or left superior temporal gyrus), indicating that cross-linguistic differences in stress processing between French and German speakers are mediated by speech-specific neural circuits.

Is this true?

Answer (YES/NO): NO